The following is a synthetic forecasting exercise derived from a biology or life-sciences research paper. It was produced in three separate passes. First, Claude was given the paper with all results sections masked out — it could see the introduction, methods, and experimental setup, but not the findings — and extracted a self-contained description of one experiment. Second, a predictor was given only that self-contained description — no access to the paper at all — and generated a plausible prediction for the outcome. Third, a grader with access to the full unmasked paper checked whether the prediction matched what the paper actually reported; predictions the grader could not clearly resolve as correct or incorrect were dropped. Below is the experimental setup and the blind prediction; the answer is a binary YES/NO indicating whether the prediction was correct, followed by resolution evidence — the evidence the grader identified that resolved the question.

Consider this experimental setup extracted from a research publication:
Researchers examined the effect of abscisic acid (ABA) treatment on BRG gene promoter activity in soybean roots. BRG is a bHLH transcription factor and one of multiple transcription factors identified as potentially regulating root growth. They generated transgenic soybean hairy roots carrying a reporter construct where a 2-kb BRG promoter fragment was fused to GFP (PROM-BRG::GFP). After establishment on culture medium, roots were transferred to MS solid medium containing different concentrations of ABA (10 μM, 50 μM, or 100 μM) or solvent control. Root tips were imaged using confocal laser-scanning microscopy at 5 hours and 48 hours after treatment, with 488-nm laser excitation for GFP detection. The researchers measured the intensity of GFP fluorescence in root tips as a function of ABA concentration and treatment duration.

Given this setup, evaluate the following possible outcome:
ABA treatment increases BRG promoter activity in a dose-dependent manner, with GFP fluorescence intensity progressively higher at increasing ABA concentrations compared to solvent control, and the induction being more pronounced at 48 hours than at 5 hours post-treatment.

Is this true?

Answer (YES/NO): NO